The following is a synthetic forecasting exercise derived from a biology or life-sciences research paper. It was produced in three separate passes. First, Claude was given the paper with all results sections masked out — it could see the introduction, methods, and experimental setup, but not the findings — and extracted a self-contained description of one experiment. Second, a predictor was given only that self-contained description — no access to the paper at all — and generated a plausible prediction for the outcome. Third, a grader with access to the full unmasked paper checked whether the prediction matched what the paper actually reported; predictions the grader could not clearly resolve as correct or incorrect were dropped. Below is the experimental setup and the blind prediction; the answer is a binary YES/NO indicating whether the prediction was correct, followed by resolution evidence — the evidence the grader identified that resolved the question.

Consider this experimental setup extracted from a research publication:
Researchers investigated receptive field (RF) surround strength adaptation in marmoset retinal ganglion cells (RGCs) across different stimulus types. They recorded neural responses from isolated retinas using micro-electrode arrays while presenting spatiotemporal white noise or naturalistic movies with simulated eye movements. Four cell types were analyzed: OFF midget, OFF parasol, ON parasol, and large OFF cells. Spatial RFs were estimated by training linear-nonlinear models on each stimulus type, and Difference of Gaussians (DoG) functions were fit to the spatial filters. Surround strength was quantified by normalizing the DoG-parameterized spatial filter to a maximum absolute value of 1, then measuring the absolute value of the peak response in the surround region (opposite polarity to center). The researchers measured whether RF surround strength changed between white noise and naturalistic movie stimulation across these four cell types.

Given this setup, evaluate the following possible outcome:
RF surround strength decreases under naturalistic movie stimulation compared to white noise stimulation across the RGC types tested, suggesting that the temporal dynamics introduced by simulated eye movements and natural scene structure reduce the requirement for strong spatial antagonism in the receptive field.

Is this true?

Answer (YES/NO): NO